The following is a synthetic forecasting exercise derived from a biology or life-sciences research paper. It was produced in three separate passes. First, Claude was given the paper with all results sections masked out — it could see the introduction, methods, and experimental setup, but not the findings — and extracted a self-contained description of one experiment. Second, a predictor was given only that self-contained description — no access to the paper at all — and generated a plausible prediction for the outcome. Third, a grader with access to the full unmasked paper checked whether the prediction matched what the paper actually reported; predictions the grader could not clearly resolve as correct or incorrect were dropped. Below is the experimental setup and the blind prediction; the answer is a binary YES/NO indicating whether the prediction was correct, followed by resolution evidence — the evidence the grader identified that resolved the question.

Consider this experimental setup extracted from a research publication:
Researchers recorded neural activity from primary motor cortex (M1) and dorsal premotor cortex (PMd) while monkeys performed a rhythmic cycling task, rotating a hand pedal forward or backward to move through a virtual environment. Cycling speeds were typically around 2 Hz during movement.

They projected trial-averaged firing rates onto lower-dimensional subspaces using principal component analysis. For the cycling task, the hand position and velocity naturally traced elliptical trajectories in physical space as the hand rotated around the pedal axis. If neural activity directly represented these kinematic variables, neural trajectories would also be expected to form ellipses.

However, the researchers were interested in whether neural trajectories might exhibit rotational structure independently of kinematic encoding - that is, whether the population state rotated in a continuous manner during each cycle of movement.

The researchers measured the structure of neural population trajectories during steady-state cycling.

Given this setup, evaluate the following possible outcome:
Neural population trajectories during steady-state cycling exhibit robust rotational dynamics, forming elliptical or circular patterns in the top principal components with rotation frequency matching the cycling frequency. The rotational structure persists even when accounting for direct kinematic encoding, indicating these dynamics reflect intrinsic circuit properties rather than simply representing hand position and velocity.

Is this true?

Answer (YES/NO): YES